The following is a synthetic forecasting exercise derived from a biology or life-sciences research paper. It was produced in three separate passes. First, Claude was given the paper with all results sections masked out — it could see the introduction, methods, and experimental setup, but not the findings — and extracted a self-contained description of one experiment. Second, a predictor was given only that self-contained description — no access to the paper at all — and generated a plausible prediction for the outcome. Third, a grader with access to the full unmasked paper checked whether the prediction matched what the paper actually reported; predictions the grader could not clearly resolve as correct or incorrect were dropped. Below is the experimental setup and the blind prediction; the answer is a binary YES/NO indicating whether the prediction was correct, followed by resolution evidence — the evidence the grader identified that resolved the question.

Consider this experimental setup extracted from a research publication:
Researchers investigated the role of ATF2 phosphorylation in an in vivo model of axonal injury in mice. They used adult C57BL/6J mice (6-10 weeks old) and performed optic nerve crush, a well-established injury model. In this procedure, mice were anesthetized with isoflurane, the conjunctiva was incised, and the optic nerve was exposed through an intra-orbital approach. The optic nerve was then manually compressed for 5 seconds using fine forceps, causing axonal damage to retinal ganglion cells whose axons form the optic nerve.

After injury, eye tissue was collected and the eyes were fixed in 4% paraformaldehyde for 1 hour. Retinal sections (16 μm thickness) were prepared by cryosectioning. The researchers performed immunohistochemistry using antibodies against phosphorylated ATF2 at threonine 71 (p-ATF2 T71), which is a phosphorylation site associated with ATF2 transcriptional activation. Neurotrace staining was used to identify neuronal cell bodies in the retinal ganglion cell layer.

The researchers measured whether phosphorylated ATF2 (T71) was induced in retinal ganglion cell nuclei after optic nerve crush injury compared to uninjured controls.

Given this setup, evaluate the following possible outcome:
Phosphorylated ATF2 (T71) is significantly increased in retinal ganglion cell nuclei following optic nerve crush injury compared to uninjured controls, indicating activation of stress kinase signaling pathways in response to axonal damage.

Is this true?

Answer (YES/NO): YES